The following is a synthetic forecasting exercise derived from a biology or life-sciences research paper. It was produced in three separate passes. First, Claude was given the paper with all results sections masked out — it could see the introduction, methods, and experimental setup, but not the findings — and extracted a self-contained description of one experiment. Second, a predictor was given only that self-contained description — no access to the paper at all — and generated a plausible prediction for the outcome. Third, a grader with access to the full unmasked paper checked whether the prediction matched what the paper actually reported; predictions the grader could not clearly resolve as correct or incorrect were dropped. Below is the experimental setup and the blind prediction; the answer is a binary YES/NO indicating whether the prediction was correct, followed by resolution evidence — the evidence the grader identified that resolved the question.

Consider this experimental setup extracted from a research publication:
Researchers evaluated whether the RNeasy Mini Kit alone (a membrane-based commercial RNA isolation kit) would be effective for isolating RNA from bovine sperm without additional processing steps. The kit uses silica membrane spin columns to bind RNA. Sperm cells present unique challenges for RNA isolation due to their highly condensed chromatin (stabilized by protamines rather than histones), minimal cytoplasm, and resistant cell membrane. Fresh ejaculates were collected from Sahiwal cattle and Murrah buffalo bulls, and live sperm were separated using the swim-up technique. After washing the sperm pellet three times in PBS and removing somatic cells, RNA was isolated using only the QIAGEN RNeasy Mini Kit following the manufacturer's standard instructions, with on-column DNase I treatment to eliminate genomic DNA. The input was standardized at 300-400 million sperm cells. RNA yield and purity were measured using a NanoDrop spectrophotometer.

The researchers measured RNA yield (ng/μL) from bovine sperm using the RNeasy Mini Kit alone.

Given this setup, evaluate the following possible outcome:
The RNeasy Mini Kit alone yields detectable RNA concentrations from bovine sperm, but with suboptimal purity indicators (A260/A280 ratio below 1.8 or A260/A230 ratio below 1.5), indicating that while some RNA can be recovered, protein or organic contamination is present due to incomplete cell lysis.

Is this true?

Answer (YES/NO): NO